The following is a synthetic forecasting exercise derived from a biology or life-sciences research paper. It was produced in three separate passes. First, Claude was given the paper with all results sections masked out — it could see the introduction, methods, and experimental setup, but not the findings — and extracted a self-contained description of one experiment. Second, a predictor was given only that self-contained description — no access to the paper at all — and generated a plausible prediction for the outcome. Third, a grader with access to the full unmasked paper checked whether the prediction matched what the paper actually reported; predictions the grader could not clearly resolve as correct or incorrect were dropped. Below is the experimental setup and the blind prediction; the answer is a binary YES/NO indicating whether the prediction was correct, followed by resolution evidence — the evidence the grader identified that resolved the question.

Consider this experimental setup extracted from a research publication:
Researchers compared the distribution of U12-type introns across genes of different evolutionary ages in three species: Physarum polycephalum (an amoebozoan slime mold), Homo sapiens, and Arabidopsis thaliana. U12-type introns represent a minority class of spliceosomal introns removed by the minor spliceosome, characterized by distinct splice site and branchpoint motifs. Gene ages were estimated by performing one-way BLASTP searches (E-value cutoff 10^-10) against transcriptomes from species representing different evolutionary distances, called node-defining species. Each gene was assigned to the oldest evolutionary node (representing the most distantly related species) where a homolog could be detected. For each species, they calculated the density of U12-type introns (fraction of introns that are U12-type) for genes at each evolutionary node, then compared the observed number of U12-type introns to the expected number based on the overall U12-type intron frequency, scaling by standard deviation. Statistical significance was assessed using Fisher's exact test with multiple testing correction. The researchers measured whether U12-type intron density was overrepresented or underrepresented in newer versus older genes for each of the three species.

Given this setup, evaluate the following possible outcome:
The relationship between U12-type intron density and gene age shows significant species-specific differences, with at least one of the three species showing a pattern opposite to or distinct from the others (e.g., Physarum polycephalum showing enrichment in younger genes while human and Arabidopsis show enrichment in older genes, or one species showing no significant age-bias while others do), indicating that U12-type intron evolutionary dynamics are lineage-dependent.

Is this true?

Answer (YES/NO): YES